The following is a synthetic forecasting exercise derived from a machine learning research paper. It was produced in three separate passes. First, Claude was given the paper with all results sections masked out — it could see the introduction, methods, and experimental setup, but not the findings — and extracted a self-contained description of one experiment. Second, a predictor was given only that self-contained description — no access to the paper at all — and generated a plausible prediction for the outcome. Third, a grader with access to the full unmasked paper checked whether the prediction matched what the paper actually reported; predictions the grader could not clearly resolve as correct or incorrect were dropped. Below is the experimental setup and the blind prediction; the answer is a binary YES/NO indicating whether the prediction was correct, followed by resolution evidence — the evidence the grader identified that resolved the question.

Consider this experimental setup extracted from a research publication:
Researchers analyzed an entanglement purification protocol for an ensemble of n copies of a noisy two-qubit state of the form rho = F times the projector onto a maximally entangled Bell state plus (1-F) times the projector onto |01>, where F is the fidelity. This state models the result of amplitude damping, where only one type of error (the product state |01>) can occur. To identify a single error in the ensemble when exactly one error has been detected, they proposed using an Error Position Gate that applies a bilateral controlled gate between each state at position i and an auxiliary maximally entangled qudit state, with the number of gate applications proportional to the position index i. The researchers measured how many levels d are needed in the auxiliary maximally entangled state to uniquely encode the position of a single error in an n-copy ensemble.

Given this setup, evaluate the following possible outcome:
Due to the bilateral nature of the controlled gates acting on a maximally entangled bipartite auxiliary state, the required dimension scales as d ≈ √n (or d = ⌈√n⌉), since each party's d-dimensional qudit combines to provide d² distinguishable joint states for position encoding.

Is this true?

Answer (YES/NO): NO